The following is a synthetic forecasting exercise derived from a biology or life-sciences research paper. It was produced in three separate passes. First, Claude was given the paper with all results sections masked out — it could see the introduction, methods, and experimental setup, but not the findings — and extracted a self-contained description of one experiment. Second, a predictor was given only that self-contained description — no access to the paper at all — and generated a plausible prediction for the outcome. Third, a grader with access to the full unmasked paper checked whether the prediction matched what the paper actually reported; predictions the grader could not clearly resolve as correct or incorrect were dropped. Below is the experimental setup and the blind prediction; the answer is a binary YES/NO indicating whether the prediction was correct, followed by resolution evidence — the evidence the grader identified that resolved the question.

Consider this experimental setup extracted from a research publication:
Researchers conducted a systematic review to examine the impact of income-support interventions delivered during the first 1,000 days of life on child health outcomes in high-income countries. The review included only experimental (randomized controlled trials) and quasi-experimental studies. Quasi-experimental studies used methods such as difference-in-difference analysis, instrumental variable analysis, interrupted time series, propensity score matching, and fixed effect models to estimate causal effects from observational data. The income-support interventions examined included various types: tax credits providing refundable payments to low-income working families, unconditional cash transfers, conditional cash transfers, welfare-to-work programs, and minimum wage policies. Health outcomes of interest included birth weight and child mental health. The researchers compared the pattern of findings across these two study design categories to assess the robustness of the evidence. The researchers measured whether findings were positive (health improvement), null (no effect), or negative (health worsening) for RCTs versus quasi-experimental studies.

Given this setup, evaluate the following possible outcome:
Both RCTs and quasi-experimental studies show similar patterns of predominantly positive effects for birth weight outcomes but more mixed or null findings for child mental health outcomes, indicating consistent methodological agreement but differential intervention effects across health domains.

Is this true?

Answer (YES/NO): NO